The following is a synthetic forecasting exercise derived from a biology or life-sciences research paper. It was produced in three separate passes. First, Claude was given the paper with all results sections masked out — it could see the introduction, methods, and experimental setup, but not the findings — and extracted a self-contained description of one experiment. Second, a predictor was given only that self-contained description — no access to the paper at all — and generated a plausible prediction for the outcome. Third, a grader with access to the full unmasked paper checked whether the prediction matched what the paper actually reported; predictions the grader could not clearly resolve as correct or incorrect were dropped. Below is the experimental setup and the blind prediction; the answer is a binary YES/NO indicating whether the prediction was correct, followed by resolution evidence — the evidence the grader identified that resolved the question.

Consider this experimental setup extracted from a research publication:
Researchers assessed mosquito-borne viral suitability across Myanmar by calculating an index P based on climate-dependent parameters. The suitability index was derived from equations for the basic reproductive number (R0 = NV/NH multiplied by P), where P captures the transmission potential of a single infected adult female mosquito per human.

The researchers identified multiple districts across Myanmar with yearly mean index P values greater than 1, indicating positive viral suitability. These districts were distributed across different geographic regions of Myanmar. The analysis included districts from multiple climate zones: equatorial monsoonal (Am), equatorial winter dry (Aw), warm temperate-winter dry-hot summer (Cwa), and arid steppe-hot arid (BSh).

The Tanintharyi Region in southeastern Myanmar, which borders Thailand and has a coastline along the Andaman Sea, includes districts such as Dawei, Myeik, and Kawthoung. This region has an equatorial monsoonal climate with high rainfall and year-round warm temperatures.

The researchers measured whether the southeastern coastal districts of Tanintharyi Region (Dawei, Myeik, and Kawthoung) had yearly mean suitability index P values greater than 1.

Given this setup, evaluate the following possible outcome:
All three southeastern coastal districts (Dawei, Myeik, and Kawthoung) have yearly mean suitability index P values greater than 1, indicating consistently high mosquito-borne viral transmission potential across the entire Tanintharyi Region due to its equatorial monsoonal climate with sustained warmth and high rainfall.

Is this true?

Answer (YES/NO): YES